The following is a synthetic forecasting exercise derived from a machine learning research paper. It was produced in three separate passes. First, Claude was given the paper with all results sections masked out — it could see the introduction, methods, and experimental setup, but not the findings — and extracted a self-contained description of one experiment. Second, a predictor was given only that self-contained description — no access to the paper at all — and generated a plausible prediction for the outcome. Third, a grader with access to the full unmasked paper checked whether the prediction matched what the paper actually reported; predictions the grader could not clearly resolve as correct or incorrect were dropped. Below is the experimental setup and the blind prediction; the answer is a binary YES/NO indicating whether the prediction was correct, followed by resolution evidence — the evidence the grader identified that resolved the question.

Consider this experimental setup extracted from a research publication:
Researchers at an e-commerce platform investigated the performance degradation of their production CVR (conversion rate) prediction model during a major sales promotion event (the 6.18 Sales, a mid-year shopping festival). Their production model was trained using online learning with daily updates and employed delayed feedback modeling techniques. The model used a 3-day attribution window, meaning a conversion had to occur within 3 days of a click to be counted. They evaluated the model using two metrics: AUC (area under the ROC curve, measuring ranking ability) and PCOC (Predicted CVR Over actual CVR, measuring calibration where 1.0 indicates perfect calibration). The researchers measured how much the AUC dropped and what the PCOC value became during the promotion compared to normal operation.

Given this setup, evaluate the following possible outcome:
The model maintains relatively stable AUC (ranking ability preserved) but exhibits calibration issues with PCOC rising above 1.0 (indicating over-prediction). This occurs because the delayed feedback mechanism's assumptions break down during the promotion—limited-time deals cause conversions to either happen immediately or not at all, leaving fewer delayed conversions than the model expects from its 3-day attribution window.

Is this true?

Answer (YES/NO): NO